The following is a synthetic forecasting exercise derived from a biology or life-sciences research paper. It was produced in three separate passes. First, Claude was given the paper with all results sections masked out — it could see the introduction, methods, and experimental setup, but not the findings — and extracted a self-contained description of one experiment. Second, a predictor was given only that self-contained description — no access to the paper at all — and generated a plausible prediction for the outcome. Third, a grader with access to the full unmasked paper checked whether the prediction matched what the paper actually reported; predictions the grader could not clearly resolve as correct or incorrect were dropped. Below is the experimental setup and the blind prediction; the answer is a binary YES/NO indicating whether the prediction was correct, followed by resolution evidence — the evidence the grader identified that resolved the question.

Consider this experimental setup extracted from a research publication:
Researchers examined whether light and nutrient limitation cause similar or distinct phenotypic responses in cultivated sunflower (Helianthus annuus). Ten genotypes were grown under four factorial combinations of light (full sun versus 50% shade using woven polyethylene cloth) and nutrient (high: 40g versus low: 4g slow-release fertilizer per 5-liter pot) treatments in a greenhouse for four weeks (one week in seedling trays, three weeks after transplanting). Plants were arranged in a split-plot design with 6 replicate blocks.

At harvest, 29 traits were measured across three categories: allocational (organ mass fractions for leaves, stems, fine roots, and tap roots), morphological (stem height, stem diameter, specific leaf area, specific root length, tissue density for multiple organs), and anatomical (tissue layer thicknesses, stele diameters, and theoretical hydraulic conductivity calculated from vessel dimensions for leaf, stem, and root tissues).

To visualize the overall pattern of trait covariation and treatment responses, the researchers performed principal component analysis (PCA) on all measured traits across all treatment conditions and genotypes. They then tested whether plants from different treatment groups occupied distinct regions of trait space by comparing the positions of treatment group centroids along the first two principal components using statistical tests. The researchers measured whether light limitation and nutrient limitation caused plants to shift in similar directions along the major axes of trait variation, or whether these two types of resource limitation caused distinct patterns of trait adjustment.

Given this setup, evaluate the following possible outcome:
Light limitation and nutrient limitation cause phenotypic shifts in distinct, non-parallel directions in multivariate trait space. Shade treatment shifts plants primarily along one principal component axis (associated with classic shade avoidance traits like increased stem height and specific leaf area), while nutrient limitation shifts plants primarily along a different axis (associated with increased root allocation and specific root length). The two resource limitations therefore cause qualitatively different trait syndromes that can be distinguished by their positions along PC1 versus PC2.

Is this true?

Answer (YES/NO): YES